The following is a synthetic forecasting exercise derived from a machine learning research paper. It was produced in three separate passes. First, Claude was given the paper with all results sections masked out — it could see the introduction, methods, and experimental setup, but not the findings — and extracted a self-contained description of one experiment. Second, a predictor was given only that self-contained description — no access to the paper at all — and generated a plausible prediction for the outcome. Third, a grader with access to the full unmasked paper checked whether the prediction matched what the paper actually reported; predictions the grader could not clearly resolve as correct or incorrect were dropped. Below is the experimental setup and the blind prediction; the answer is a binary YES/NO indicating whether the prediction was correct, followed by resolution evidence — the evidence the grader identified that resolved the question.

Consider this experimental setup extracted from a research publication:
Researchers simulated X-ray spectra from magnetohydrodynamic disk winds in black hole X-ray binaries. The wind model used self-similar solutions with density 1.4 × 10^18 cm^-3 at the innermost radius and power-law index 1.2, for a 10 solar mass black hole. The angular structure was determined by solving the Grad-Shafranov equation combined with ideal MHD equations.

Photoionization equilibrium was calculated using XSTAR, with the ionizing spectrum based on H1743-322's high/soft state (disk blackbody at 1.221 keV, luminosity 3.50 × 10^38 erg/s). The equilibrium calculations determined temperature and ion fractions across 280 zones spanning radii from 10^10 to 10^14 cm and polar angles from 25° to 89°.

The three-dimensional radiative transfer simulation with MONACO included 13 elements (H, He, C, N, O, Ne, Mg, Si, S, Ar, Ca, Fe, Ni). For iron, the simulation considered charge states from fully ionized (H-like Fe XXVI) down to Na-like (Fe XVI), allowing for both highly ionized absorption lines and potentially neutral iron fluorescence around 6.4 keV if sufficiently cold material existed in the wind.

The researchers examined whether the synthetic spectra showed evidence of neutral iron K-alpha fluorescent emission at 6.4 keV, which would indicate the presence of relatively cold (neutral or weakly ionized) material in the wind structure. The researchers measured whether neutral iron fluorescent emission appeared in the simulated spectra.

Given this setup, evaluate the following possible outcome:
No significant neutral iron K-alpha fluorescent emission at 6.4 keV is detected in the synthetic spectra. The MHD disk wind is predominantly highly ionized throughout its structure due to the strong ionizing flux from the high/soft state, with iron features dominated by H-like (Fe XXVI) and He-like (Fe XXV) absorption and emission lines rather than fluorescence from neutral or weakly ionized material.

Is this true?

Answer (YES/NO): NO